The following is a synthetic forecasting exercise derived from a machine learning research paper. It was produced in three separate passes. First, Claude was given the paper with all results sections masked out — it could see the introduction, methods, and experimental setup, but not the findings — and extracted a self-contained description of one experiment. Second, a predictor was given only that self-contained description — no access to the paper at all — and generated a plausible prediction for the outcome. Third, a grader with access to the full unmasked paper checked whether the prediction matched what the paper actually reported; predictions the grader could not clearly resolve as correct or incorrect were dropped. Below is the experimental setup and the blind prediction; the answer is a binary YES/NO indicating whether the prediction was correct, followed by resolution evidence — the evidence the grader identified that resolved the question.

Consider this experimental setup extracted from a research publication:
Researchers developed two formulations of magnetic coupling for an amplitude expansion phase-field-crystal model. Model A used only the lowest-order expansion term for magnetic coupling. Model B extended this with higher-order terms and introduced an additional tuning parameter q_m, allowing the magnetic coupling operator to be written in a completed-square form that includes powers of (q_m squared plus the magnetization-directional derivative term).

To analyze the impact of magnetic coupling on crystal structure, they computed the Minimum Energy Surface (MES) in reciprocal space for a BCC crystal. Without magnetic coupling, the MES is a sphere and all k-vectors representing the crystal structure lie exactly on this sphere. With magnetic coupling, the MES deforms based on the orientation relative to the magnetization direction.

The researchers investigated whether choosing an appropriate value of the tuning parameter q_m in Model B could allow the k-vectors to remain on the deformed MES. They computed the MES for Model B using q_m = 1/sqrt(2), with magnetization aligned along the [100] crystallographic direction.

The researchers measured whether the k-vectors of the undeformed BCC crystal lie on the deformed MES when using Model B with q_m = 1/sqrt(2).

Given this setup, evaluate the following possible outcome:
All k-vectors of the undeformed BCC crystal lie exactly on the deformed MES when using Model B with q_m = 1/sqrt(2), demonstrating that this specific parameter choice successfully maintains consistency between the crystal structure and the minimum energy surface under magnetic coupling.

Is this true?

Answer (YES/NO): YES